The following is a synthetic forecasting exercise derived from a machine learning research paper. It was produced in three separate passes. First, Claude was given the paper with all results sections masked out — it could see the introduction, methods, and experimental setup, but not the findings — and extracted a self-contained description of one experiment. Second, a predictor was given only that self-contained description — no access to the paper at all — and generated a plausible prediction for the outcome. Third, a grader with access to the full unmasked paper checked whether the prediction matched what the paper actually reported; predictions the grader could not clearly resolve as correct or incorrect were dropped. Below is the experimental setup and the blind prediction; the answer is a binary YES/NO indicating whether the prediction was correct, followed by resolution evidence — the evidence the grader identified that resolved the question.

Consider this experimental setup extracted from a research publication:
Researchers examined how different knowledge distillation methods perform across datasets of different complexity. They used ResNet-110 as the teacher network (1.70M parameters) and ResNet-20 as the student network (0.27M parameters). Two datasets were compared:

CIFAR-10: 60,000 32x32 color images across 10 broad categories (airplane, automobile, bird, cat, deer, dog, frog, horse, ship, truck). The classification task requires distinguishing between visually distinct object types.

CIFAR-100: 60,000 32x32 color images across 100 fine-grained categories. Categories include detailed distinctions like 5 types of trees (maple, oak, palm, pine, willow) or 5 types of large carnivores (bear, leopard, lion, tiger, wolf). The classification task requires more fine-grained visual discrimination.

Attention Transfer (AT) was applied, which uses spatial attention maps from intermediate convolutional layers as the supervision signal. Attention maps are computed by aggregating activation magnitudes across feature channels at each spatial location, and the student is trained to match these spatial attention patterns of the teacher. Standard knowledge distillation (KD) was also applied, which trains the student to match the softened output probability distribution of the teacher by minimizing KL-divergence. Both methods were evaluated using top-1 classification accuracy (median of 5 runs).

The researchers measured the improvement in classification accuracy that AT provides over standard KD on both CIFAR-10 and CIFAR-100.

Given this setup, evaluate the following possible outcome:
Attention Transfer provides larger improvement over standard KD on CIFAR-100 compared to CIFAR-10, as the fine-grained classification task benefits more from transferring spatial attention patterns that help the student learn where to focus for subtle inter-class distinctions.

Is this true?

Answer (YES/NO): NO